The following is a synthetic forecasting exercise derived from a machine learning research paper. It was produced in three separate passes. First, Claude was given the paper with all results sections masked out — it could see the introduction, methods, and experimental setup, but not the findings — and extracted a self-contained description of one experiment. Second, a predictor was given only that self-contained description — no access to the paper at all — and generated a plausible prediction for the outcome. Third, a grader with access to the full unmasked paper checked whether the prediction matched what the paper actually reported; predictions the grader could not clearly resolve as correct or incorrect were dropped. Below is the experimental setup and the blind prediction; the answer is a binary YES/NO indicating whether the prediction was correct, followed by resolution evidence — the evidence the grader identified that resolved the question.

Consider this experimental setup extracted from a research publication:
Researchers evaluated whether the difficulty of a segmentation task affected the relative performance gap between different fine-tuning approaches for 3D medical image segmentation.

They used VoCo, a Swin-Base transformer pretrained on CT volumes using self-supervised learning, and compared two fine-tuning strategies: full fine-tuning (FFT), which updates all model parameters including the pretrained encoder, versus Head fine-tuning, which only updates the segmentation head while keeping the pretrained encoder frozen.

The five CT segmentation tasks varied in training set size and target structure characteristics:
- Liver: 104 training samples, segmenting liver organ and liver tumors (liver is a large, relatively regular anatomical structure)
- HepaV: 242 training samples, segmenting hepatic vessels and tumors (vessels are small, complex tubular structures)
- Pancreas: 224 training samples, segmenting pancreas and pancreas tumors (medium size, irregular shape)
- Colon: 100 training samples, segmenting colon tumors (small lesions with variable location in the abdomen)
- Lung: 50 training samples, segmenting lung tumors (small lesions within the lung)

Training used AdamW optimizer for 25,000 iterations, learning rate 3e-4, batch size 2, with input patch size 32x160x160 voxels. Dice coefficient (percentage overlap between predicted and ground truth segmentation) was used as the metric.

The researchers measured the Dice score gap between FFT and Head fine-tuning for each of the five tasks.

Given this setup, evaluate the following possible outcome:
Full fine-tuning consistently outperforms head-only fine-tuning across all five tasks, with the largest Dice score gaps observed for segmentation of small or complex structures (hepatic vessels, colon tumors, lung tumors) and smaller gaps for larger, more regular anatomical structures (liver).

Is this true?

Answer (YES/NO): NO